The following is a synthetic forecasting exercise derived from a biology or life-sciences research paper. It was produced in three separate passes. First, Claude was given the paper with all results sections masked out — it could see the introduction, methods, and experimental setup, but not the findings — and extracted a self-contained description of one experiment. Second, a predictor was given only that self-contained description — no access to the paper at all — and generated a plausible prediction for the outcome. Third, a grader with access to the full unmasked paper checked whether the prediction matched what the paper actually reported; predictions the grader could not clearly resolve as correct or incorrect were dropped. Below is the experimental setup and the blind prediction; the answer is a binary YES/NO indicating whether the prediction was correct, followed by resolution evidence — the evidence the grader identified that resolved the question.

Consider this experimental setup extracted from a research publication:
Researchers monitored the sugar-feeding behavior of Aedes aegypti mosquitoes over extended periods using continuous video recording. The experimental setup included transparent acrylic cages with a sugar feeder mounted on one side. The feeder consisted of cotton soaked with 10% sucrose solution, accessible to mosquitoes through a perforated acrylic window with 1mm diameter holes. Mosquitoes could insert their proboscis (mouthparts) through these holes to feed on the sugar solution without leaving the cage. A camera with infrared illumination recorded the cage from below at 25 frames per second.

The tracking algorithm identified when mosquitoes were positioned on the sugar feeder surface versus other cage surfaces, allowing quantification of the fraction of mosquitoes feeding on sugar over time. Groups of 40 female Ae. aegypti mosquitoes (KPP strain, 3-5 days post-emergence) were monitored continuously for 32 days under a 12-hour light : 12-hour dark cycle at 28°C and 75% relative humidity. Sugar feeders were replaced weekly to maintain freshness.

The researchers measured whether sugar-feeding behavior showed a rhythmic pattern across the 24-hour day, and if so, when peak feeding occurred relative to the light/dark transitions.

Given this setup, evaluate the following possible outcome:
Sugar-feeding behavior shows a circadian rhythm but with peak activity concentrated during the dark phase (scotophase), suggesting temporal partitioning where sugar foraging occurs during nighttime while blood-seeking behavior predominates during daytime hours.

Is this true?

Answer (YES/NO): NO